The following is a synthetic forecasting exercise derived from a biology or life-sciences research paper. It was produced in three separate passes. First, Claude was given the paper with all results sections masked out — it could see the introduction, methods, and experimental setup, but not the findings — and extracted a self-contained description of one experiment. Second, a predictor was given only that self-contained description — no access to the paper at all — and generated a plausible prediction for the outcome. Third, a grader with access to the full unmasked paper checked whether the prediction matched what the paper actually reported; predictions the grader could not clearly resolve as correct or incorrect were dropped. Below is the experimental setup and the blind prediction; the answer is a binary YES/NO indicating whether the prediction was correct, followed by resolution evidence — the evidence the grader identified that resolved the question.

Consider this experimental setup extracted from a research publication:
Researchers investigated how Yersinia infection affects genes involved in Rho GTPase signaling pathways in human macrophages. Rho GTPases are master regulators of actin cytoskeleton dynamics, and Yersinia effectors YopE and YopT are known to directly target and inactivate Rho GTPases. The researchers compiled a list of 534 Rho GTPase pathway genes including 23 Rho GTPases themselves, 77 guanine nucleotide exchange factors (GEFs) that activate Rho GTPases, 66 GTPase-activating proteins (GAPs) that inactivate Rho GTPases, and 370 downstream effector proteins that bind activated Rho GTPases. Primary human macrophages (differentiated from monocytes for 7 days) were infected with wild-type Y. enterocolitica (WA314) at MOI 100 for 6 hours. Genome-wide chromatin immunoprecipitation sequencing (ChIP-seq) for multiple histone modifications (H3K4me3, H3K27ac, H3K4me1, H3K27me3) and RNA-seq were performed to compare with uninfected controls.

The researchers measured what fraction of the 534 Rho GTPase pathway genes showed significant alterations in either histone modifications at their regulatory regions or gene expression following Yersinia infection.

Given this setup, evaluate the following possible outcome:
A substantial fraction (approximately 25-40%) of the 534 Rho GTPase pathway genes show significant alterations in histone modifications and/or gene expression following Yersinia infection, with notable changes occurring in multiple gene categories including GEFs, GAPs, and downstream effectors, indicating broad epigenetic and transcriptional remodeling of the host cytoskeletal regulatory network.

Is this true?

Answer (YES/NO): NO